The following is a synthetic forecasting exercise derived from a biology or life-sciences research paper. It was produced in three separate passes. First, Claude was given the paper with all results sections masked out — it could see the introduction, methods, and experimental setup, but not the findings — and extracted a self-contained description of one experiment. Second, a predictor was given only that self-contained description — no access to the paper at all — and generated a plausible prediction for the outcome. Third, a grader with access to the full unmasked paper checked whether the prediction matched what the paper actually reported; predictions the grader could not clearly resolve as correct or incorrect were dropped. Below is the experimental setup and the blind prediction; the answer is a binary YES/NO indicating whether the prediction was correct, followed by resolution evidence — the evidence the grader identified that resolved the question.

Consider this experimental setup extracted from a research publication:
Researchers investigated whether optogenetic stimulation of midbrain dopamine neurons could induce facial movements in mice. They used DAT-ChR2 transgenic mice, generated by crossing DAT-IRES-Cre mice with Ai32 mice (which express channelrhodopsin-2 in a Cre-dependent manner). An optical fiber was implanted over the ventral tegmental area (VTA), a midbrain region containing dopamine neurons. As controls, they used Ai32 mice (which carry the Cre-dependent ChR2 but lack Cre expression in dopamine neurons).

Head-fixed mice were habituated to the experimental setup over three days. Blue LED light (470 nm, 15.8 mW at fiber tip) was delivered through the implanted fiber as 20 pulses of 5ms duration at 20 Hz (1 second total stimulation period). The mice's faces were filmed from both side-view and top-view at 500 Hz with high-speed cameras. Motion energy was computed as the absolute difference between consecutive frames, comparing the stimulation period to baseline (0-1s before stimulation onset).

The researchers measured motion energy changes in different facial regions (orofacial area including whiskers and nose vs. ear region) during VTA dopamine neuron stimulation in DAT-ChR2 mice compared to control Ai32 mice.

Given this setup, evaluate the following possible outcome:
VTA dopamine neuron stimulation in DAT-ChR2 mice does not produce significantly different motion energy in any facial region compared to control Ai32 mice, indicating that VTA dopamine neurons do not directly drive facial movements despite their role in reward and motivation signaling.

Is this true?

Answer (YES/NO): NO